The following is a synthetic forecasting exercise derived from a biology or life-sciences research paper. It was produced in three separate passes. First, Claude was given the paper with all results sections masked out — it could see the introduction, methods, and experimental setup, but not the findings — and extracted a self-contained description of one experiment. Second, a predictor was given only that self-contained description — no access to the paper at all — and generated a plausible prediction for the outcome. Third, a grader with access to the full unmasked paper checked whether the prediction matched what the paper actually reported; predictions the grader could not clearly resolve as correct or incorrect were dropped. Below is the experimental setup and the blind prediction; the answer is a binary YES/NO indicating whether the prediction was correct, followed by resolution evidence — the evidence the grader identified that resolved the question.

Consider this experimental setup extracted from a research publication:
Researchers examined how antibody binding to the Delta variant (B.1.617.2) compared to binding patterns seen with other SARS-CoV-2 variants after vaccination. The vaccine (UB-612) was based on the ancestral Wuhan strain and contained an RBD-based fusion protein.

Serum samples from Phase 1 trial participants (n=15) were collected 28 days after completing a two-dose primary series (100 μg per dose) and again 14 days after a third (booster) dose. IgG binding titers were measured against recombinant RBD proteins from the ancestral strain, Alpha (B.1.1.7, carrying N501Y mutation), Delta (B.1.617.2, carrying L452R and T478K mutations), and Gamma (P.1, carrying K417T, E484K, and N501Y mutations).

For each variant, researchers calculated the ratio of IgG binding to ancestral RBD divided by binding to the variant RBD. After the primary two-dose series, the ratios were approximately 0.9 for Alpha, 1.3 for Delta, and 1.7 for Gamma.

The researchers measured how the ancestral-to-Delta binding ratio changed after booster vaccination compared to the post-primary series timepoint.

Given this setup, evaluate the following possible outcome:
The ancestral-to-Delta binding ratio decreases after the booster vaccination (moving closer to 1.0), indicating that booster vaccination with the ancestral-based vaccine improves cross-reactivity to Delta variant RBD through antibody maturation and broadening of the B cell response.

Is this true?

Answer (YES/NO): NO